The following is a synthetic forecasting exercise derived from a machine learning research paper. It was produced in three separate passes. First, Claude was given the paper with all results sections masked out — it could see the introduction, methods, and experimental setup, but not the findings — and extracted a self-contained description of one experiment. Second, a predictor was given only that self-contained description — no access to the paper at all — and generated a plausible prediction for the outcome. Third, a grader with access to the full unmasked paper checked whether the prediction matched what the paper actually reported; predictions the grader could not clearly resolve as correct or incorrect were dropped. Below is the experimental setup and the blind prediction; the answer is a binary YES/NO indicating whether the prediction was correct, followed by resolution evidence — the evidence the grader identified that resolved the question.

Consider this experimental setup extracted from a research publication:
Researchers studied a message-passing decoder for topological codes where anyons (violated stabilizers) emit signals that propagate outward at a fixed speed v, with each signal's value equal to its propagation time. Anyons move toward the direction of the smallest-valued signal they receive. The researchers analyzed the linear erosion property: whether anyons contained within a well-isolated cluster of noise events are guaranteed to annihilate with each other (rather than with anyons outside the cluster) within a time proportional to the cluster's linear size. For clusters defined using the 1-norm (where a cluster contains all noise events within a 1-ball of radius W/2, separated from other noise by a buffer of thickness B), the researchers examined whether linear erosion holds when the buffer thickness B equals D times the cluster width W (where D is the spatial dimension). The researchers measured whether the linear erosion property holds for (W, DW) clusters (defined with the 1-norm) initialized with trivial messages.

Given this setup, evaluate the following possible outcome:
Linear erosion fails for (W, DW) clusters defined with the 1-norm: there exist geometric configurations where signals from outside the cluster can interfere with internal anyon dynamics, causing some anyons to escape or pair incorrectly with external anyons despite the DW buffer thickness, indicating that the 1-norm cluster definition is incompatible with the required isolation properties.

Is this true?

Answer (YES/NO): NO